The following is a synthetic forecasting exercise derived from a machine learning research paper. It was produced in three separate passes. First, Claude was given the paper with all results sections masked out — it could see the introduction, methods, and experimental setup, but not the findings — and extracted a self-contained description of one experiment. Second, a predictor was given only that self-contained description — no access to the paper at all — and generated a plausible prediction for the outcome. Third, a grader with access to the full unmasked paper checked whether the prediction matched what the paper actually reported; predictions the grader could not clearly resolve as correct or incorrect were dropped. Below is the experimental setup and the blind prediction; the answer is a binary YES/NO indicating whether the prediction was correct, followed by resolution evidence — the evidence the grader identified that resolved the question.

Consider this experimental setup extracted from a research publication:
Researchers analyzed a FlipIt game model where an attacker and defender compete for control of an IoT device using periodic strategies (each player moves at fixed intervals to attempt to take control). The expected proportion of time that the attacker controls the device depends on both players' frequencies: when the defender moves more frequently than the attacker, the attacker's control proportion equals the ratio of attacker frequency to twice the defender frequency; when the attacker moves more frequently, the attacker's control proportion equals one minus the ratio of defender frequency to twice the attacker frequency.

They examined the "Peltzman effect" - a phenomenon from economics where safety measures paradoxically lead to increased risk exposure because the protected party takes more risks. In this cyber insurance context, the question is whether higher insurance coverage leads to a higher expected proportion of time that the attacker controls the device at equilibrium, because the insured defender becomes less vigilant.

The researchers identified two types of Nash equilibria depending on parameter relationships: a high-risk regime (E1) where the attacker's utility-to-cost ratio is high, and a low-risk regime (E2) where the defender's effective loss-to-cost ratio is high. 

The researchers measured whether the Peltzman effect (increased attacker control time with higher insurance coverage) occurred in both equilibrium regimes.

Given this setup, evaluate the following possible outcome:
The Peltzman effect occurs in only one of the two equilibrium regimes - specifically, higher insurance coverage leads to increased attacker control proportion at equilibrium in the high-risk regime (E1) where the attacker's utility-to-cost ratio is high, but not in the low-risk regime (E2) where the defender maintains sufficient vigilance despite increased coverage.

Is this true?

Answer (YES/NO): NO